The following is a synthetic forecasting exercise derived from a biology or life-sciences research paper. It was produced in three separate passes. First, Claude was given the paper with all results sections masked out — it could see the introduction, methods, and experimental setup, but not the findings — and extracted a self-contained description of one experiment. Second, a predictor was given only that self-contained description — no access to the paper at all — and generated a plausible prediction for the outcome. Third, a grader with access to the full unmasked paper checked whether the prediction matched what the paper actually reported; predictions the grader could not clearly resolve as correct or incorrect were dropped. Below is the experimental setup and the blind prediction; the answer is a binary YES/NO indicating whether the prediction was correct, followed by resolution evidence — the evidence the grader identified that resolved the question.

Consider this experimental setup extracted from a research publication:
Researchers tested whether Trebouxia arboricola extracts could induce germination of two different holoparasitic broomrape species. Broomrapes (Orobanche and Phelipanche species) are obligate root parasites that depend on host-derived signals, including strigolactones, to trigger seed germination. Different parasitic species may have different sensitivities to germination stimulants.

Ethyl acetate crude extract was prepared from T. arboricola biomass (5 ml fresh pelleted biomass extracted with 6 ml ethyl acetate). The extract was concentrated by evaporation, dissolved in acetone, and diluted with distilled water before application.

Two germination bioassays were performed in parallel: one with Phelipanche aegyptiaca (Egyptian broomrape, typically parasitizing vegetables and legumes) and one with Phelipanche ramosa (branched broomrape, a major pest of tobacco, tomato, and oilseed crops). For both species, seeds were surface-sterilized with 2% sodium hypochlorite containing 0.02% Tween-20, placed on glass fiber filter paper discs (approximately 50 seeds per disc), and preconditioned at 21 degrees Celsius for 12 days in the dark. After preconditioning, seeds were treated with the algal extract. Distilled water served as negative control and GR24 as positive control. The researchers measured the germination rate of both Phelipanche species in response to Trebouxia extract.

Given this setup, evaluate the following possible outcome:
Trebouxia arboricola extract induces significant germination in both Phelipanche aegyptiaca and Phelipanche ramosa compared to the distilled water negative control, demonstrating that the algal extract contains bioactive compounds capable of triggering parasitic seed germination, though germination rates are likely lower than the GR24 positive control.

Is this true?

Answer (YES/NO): YES